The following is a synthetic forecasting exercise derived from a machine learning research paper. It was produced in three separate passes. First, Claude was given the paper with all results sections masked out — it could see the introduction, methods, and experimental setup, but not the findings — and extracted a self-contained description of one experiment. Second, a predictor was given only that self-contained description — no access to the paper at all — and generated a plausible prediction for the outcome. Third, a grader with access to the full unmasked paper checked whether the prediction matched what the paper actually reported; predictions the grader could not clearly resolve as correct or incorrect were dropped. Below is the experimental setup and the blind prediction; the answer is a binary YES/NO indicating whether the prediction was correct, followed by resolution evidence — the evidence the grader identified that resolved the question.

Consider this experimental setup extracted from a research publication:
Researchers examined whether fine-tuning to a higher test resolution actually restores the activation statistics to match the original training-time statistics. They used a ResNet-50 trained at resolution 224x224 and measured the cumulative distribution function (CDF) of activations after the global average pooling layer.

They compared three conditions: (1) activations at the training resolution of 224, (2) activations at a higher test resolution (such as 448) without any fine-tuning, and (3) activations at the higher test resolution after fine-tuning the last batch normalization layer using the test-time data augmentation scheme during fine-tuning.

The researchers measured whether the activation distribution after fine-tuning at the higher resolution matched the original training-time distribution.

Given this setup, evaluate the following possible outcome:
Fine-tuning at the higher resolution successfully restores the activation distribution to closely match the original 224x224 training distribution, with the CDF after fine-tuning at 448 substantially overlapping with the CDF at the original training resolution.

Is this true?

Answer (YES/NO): YES